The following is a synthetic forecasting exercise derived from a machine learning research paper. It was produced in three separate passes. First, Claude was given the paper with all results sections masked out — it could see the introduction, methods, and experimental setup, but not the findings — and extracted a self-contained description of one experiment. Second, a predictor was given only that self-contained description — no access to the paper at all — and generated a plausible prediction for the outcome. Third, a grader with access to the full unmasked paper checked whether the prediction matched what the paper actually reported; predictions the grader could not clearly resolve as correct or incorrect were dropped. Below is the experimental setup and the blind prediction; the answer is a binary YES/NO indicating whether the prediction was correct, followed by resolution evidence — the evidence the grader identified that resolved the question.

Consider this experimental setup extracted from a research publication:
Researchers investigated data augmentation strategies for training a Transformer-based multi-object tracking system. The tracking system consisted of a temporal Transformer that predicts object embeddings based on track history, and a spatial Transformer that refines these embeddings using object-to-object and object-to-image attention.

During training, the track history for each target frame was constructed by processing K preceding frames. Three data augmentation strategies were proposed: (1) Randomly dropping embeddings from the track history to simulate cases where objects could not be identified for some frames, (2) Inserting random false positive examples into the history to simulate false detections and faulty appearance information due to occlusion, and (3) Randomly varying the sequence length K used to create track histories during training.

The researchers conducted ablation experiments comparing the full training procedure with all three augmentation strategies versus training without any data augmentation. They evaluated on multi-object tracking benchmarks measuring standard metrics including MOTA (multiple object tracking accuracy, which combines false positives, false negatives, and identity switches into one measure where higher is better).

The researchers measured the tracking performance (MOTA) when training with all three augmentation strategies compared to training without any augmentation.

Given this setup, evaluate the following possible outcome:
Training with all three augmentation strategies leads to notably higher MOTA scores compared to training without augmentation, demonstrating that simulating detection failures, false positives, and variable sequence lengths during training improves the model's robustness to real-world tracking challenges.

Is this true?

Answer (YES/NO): YES